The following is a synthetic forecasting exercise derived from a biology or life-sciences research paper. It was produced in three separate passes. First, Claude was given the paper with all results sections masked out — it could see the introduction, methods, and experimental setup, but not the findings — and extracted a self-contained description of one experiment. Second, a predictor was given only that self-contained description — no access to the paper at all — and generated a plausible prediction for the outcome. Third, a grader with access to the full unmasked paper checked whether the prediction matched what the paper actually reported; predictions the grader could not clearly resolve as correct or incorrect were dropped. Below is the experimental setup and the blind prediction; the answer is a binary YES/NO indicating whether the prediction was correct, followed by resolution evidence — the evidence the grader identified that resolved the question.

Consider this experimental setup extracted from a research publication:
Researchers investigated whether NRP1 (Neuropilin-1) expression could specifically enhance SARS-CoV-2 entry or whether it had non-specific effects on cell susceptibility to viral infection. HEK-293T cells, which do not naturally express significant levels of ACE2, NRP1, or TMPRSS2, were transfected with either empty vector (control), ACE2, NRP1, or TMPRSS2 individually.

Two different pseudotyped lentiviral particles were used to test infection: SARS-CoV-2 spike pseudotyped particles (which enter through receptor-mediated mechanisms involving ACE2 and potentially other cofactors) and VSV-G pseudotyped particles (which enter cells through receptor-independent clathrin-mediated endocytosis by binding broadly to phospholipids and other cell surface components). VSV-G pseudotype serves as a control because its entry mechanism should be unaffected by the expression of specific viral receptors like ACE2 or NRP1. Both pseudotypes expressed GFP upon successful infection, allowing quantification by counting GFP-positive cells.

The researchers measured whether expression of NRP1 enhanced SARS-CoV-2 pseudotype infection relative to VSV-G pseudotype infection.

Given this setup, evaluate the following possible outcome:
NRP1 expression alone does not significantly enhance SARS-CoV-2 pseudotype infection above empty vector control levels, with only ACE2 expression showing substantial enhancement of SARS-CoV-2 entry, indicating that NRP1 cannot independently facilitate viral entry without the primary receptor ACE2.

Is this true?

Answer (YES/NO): NO